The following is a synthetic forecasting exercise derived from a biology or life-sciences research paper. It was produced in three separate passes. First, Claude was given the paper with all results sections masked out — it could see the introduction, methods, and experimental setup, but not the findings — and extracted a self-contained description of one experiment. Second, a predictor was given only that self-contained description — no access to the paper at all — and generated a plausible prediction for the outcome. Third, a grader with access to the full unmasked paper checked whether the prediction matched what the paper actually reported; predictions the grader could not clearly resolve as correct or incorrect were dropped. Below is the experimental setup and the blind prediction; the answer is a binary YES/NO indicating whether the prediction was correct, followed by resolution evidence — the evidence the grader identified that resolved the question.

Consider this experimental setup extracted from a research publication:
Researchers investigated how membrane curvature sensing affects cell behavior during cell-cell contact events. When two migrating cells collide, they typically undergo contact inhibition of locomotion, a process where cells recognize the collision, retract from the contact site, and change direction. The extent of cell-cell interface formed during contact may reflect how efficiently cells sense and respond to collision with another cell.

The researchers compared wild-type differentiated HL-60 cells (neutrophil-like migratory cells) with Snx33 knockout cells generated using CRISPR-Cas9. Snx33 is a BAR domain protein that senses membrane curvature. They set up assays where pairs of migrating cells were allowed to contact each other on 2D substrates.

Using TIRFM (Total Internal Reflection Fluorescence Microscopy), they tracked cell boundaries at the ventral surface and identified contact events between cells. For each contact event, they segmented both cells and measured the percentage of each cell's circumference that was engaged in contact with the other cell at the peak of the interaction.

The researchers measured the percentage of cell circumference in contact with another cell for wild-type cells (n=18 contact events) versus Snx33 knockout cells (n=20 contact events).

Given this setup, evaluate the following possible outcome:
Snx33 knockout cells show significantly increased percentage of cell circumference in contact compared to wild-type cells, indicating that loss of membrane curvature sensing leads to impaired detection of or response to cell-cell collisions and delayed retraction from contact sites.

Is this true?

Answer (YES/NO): YES